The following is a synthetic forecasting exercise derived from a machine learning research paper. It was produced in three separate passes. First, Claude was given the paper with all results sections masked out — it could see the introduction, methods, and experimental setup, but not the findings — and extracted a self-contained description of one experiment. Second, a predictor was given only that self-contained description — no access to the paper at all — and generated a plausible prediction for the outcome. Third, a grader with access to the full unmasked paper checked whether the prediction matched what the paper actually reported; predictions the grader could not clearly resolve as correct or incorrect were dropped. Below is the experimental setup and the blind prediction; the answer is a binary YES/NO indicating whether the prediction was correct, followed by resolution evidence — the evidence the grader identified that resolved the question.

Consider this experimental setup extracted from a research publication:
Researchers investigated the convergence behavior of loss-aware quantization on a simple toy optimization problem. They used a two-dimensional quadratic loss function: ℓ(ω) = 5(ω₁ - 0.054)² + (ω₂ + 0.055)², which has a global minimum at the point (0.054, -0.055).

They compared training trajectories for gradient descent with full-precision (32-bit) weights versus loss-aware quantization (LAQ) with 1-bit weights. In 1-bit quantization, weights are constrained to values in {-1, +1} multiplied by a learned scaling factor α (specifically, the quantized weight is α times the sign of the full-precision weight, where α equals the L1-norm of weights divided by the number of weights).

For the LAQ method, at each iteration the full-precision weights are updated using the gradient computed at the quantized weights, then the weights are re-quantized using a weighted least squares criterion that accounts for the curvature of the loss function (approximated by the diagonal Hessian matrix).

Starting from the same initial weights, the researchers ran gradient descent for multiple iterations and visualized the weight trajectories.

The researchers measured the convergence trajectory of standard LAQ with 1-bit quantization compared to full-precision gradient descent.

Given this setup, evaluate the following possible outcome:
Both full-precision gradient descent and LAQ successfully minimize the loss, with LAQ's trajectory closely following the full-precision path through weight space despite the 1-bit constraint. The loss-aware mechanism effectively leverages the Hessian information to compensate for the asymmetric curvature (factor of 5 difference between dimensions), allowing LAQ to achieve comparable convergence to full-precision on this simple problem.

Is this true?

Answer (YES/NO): NO